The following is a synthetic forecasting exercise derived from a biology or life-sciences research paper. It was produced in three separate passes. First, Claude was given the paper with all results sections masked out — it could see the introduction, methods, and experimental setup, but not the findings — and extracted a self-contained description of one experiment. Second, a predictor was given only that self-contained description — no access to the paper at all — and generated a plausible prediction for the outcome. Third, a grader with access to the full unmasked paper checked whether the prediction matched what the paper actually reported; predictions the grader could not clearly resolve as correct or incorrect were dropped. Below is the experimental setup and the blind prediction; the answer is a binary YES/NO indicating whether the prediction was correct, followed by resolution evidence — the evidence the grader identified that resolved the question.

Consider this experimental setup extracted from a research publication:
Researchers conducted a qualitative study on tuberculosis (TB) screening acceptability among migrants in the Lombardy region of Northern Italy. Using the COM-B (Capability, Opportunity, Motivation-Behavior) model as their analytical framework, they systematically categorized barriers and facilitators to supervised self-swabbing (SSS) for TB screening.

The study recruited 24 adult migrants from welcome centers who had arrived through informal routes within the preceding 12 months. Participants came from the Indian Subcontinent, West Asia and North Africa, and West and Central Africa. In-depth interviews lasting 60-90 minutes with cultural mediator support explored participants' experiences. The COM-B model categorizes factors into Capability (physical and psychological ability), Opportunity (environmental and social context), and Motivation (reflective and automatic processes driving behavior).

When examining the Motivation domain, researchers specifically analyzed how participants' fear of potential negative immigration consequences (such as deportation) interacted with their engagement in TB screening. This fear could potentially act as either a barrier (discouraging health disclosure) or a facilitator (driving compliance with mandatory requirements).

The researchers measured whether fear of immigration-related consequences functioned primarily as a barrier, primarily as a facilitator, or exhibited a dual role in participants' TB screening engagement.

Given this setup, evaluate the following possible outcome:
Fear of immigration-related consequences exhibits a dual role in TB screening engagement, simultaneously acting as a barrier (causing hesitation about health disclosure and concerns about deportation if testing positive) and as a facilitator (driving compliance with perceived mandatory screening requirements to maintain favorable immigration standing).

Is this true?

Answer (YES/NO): YES